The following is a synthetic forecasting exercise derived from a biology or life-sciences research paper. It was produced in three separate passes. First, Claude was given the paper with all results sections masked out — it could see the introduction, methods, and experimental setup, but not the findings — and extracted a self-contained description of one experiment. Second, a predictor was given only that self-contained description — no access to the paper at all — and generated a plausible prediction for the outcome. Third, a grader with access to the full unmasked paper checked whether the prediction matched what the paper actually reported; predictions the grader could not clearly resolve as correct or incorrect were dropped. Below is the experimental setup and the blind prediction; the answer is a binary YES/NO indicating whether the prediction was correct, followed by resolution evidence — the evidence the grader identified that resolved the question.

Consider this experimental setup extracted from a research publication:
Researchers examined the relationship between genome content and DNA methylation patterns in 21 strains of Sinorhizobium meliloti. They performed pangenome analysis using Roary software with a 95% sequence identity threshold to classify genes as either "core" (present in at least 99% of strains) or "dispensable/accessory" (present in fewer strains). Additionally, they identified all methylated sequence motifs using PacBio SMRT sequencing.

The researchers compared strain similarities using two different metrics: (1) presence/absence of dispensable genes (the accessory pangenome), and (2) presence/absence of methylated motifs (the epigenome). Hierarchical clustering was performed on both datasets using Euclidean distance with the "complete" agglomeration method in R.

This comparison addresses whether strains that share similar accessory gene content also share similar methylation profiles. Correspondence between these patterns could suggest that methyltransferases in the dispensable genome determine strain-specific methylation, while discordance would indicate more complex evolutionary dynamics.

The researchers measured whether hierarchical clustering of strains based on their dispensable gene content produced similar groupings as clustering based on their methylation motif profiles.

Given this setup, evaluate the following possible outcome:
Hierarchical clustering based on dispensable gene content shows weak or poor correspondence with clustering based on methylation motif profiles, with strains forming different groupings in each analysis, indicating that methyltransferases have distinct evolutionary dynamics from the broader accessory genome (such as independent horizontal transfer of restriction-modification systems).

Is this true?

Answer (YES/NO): YES